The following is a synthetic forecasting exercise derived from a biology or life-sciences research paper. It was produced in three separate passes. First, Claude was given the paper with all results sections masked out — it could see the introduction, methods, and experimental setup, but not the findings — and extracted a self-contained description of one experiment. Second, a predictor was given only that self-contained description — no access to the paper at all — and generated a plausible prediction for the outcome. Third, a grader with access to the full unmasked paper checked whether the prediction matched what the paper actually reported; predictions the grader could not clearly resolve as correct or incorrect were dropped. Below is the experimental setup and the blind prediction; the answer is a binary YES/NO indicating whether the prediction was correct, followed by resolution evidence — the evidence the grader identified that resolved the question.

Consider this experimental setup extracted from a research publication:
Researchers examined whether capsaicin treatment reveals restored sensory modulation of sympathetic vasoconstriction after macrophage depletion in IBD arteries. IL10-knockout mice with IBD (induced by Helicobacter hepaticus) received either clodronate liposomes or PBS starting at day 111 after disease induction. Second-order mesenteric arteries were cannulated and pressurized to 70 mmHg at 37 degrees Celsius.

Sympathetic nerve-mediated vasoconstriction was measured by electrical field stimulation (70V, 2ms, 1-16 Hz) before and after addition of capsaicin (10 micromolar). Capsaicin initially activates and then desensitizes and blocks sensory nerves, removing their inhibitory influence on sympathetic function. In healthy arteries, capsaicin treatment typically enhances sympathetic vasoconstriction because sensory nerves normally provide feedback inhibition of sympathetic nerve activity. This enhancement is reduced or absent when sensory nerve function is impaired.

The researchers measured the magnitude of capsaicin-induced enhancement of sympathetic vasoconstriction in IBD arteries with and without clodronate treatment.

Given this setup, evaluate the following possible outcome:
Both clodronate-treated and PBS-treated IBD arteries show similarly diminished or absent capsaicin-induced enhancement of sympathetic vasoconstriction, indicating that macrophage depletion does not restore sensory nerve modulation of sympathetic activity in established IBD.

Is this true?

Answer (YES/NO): NO